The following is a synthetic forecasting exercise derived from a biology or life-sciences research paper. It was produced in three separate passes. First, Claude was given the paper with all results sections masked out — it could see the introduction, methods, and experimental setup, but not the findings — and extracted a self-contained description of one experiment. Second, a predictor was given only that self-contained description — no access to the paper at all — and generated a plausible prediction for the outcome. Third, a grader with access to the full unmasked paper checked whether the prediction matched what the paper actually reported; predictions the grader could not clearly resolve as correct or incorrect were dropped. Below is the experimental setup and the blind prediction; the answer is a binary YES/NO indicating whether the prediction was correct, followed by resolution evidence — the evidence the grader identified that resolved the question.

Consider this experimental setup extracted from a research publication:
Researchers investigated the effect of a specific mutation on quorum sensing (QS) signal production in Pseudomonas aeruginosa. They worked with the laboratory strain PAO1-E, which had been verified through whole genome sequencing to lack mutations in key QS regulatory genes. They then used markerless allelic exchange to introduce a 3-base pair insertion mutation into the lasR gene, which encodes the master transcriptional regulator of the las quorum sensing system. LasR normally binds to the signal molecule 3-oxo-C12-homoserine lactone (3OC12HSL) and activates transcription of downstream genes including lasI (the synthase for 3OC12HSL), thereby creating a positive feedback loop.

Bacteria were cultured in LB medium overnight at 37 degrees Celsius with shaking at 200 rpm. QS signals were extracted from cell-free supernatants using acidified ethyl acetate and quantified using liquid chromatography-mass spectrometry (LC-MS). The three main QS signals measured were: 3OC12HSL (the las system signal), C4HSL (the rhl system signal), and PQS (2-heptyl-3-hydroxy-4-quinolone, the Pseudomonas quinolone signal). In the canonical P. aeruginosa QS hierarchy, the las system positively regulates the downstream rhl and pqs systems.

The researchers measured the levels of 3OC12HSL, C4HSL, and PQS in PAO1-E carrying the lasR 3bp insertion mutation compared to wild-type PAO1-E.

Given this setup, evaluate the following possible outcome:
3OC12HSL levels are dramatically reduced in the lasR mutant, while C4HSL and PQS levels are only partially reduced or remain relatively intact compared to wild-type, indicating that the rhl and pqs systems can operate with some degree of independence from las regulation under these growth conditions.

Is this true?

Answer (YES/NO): NO